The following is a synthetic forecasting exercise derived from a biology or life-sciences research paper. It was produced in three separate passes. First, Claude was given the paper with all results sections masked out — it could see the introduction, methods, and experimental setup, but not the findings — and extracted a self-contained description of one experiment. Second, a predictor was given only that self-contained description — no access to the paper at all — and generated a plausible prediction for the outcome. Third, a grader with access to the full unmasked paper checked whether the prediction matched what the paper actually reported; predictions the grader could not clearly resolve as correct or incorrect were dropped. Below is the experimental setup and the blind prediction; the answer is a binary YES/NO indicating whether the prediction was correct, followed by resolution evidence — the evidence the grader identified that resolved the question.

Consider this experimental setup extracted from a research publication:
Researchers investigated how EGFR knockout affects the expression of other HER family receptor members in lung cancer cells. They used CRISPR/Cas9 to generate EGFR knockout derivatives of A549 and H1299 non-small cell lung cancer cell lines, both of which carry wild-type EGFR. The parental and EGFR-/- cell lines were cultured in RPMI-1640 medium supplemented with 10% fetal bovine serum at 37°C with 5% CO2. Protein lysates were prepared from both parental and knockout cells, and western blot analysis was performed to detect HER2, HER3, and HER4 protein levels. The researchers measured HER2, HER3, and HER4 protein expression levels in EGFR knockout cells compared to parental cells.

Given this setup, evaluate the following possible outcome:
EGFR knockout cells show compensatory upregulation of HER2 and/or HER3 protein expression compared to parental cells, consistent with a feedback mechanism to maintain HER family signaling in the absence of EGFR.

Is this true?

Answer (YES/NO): NO